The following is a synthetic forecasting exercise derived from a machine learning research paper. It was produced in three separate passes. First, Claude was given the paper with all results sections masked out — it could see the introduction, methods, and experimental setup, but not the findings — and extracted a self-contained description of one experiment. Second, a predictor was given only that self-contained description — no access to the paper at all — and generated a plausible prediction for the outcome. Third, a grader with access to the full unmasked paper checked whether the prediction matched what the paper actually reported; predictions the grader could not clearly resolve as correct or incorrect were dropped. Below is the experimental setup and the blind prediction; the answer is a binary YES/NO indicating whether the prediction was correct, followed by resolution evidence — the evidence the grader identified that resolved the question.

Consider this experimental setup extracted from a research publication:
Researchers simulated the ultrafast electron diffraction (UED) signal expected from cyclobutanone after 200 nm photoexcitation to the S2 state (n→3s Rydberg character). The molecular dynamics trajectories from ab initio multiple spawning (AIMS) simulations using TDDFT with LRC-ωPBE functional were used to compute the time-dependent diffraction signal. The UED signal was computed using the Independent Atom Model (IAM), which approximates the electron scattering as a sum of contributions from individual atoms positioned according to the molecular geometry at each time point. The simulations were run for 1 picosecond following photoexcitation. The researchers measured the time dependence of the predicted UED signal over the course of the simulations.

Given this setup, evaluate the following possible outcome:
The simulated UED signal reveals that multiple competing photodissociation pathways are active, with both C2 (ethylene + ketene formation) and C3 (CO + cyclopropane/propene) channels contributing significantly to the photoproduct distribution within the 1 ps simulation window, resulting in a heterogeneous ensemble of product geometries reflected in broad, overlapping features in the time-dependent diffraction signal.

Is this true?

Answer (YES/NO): NO